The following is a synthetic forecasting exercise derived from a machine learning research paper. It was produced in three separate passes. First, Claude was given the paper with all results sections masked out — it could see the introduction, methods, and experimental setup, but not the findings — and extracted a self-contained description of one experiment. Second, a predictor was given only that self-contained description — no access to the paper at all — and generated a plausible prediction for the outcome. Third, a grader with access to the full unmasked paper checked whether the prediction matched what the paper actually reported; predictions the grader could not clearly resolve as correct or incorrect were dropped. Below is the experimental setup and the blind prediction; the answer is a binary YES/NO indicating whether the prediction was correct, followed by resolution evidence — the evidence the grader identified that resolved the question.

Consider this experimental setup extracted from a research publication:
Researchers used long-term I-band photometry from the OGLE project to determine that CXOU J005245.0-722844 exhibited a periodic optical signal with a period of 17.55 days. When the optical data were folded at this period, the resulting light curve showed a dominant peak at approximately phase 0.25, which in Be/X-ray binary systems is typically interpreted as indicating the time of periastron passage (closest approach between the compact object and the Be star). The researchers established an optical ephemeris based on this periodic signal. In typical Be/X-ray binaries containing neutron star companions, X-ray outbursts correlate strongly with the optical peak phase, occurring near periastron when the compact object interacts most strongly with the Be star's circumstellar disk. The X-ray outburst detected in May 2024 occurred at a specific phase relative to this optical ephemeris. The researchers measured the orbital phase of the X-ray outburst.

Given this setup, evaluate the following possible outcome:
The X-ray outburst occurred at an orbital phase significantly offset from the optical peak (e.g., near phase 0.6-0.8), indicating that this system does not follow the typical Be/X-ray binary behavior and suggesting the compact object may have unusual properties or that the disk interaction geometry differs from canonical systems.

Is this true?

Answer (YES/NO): YES